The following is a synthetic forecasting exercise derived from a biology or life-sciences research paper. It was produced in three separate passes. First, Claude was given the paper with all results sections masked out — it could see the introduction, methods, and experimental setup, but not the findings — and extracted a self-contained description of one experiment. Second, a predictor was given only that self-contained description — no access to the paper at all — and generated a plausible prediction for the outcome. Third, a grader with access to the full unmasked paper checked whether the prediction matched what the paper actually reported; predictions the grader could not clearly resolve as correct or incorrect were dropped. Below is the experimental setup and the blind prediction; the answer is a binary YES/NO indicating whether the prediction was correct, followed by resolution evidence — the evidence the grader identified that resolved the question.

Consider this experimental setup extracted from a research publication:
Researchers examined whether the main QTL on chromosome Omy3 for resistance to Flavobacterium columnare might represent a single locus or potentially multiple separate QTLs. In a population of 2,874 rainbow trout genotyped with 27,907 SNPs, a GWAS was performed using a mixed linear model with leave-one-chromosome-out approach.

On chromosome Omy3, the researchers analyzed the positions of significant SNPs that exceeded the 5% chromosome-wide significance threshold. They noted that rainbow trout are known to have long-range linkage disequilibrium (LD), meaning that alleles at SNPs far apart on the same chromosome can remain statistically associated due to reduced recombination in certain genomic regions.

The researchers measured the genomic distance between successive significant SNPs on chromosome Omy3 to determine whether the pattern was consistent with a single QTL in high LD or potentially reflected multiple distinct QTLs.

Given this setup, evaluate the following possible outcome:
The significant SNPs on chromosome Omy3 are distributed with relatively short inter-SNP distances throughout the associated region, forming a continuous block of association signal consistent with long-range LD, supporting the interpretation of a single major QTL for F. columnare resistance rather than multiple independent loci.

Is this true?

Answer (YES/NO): NO